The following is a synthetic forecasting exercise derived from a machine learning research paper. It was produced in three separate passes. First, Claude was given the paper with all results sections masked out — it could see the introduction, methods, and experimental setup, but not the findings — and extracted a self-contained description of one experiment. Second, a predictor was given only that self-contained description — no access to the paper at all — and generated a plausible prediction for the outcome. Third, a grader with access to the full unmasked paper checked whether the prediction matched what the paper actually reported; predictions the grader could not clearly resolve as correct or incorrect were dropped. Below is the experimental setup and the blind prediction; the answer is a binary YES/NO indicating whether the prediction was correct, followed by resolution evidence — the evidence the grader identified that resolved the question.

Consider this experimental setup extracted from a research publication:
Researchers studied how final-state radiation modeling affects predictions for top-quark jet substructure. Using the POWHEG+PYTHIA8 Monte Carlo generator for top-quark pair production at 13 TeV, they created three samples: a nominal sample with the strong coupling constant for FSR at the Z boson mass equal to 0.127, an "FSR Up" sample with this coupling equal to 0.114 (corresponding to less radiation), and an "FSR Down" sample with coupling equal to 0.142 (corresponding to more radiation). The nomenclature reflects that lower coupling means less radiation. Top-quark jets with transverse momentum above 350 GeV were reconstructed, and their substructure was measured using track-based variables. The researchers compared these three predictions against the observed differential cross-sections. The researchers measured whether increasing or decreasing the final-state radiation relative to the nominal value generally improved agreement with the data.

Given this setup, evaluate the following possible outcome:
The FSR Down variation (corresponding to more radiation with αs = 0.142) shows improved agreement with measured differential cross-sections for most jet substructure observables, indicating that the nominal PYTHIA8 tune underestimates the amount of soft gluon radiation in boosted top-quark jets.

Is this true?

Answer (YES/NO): YES